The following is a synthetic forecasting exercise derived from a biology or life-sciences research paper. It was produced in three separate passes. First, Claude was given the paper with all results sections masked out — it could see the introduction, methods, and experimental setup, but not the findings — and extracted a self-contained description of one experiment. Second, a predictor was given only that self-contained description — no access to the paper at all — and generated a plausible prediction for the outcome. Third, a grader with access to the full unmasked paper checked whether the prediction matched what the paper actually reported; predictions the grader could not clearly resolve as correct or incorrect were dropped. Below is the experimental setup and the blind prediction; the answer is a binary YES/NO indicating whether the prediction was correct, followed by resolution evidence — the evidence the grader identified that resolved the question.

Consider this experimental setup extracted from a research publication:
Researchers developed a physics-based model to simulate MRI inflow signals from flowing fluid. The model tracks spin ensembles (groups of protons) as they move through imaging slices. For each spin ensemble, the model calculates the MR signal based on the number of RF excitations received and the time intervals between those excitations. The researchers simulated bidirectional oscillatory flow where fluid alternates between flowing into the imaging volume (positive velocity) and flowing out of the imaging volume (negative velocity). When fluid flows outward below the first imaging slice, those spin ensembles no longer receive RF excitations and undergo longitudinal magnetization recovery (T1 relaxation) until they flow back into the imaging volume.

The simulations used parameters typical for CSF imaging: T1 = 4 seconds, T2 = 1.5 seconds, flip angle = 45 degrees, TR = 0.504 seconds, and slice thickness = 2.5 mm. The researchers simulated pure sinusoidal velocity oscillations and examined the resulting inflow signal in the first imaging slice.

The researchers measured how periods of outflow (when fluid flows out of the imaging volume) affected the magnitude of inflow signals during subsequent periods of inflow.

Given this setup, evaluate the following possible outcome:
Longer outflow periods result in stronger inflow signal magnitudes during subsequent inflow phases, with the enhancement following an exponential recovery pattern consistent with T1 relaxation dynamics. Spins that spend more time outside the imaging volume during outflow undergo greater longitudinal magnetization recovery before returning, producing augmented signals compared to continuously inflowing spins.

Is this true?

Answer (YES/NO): YES